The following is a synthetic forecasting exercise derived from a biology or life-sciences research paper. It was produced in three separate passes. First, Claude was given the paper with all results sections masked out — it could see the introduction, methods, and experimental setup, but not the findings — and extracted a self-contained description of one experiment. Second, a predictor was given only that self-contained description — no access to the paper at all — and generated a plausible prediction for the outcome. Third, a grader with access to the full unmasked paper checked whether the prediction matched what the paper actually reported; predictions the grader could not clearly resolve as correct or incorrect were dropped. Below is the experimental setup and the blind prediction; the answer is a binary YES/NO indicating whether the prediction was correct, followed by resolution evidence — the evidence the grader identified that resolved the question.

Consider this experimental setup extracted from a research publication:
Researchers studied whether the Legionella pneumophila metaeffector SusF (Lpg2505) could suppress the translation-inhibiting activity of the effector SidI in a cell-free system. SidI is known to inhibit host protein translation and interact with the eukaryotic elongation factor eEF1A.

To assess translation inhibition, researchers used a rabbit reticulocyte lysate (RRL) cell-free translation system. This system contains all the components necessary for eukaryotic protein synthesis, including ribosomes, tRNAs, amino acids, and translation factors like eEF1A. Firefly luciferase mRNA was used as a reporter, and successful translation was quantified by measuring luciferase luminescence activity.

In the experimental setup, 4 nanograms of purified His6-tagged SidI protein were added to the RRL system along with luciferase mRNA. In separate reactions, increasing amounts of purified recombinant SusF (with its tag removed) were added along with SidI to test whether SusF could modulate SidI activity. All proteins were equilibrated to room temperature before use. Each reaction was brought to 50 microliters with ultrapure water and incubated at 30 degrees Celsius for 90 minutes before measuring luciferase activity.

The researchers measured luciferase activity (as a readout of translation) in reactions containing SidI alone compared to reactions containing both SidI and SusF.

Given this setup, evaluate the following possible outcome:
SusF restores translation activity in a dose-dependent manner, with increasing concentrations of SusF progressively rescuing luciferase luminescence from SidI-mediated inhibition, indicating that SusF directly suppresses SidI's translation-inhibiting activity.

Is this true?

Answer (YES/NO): NO